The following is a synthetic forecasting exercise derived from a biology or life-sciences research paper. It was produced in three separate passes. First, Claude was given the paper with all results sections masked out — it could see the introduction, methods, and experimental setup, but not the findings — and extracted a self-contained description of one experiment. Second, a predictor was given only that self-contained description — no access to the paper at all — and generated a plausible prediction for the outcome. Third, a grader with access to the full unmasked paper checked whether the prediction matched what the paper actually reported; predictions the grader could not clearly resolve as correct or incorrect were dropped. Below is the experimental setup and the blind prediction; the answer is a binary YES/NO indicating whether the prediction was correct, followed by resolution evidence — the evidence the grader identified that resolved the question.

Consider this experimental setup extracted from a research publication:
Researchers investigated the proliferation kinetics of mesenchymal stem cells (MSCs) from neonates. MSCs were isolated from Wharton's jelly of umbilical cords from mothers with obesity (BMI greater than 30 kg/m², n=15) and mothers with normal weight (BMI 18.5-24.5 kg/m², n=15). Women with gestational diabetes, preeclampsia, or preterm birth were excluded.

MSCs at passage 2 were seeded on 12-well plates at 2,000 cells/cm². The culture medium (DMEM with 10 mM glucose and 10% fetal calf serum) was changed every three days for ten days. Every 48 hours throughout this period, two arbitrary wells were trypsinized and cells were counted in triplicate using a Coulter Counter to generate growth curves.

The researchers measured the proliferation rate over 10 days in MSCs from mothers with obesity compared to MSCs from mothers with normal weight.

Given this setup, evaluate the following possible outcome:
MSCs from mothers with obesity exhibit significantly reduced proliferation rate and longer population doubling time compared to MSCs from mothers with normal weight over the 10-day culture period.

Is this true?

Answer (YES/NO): NO